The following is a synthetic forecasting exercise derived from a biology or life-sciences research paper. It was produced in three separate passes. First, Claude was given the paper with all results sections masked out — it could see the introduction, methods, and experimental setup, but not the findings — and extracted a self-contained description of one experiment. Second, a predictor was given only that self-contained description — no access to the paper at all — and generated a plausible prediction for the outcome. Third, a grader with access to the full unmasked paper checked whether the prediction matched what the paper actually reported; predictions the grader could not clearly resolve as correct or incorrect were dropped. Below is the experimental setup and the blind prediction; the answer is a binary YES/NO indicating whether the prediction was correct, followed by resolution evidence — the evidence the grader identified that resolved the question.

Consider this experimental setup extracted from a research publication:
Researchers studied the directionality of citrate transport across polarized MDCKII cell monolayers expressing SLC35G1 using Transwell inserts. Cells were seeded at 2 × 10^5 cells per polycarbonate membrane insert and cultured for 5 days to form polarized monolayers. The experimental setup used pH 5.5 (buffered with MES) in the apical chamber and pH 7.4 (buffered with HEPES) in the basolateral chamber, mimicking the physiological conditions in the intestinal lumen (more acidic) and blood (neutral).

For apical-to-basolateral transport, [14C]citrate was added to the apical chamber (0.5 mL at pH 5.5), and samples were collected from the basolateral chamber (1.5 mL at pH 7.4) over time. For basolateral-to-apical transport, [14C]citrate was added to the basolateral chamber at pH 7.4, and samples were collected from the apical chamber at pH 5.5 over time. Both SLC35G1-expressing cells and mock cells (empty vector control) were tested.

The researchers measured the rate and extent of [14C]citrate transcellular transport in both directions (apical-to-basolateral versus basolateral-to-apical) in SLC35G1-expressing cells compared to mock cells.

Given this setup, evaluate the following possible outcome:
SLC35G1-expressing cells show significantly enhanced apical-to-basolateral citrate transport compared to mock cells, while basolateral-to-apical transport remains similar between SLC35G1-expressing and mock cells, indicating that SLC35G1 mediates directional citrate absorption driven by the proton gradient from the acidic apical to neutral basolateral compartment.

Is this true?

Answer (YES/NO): NO